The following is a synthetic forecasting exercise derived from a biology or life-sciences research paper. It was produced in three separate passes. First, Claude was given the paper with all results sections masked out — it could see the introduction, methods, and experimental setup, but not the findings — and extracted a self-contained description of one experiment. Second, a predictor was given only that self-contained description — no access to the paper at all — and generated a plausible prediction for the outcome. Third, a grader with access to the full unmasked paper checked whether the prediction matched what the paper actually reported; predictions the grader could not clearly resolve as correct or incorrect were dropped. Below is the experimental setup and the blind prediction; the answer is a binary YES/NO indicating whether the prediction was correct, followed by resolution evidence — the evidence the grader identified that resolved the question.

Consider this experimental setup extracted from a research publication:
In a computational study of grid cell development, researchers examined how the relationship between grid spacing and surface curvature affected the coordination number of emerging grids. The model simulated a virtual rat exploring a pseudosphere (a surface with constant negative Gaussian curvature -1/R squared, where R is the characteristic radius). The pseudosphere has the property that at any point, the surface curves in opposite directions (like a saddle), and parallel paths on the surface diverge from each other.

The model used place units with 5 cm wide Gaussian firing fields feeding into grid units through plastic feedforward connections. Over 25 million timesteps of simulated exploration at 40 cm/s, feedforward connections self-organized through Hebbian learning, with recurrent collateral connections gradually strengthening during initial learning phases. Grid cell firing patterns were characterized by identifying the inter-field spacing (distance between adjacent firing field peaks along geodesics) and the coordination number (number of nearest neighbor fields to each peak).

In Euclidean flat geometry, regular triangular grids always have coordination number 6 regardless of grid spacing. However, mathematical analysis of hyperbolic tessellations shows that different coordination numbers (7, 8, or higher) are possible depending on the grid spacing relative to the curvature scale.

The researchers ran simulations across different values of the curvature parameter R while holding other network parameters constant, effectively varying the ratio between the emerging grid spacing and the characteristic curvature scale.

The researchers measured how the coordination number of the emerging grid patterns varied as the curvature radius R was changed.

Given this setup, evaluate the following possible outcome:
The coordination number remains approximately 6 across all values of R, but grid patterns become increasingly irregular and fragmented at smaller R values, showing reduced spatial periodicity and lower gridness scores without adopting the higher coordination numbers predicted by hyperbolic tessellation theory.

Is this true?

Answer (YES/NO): NO